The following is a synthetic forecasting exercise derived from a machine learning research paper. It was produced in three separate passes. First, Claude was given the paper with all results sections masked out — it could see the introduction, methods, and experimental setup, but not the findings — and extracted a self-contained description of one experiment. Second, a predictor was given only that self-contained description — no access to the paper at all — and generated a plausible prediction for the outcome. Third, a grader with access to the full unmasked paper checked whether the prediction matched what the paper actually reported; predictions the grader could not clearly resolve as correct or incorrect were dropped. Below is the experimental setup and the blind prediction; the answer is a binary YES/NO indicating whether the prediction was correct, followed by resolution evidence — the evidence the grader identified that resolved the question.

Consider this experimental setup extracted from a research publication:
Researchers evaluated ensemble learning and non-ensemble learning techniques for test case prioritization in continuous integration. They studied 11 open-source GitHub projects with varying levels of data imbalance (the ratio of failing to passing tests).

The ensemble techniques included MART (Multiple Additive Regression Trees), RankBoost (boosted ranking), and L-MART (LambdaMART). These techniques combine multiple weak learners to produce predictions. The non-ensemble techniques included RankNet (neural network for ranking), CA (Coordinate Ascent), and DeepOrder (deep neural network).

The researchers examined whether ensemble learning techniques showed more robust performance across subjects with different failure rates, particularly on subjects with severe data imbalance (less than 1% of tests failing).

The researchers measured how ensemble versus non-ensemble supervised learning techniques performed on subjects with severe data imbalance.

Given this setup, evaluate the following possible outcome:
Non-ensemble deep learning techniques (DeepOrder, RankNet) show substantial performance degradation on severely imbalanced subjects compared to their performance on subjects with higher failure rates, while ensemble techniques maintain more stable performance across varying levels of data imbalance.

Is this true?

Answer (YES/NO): NO